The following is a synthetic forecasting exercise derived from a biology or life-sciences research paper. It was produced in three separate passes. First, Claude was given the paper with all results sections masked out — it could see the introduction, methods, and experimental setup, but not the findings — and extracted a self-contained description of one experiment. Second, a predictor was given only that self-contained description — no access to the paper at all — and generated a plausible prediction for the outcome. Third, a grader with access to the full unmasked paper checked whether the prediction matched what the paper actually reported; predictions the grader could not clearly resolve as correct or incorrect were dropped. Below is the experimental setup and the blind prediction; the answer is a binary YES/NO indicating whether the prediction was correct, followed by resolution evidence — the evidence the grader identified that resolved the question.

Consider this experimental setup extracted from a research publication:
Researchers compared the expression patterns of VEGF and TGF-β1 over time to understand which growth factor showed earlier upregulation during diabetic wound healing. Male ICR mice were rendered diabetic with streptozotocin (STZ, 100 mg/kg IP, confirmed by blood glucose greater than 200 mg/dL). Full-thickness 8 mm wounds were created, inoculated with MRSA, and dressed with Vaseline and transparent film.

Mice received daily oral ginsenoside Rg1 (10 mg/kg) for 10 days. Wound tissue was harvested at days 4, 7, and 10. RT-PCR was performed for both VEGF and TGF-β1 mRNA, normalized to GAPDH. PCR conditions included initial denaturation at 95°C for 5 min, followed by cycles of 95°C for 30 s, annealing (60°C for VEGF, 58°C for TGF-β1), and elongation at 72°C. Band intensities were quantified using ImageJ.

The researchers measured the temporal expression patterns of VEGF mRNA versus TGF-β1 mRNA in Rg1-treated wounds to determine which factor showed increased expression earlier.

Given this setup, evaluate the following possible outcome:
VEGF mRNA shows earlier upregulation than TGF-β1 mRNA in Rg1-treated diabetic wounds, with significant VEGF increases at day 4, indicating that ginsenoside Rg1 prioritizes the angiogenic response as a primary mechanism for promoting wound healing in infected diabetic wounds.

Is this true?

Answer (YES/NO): YES